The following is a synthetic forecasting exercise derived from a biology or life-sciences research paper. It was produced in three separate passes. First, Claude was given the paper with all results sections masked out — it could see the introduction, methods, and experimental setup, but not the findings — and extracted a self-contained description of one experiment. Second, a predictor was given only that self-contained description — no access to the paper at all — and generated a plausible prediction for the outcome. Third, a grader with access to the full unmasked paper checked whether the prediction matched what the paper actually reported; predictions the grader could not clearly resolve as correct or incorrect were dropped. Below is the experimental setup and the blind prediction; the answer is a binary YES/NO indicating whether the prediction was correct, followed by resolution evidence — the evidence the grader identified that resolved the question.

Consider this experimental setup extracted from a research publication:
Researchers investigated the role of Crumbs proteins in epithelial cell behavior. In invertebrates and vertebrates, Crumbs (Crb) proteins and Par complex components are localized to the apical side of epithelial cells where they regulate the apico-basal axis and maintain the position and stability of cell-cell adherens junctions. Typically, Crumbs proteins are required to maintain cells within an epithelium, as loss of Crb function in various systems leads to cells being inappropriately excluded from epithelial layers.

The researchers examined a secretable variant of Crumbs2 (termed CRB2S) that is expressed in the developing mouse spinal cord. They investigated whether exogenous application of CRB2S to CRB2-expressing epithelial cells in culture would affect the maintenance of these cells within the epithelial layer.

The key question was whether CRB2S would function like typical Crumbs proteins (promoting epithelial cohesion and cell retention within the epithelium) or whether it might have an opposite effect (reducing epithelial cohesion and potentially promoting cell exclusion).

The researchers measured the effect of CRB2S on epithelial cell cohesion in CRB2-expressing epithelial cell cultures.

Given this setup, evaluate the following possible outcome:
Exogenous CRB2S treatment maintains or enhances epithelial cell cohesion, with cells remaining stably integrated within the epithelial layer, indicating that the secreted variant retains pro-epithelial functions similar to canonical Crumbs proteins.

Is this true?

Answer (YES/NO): NO